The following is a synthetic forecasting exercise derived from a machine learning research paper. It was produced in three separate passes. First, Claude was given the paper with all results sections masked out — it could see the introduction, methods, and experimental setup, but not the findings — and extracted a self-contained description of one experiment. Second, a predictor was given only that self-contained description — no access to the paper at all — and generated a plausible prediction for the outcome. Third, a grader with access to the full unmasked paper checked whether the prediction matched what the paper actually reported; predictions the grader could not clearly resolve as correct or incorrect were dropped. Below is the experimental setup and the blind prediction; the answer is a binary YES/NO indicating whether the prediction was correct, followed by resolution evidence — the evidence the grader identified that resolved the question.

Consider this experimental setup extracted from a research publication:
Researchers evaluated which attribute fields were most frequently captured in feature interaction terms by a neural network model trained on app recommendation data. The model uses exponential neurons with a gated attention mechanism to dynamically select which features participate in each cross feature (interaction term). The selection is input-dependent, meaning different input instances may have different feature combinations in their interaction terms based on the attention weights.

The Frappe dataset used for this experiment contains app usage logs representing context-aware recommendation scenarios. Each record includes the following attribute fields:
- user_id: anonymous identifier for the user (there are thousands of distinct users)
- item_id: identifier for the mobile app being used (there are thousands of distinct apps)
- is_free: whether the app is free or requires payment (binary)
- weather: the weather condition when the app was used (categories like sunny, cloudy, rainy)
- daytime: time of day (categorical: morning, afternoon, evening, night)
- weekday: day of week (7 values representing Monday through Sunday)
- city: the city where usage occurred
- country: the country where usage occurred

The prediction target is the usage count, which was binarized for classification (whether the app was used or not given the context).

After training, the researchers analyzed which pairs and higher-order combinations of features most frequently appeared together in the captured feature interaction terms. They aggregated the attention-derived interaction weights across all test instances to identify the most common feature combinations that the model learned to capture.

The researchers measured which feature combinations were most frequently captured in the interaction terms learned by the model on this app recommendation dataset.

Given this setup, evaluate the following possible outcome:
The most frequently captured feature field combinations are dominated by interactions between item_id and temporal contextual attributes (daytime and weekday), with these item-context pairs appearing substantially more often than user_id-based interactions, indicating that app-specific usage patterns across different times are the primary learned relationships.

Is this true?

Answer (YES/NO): NO